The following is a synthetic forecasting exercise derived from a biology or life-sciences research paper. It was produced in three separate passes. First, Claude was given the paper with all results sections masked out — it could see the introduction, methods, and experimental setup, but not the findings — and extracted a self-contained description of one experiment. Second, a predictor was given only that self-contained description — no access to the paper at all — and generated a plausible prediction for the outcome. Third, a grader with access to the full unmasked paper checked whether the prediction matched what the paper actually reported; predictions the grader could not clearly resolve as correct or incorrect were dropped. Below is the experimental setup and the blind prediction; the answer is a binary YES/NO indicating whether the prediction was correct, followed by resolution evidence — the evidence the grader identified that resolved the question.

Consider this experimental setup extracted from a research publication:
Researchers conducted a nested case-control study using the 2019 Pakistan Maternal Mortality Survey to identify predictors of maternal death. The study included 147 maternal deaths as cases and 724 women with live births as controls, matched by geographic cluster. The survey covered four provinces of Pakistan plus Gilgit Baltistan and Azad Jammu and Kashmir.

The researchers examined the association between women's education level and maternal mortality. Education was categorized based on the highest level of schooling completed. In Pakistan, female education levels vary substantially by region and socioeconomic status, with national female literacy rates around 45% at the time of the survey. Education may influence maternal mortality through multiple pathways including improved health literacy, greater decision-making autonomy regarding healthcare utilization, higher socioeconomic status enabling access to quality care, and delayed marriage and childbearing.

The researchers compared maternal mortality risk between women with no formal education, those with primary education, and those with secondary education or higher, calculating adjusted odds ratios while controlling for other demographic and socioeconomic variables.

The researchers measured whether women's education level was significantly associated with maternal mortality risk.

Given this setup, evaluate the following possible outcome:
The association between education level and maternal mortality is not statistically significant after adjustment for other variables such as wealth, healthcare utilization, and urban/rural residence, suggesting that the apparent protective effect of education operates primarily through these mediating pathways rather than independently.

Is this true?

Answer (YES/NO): NO